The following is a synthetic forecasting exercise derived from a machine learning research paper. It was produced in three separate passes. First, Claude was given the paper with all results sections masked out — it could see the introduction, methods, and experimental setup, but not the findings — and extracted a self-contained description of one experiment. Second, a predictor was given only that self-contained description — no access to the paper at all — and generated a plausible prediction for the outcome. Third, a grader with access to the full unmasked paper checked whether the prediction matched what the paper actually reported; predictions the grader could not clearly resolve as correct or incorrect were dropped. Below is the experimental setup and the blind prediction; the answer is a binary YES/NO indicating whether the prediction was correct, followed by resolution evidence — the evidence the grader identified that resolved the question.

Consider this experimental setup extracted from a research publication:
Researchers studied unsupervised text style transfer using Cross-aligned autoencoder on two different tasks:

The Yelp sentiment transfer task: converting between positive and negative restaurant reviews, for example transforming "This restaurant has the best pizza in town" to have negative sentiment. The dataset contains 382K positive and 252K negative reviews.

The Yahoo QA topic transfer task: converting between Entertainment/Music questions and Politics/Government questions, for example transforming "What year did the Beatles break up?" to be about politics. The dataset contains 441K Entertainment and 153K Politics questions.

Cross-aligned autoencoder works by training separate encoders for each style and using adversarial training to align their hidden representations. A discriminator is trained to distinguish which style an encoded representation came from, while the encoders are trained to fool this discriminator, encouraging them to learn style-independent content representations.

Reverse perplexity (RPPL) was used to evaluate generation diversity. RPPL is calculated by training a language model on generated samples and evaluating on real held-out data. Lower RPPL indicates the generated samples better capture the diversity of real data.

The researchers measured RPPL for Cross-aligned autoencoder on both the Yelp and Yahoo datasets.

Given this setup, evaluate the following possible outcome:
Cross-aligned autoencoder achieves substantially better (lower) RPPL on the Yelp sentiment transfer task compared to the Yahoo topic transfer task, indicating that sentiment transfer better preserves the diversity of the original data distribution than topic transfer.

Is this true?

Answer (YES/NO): NO